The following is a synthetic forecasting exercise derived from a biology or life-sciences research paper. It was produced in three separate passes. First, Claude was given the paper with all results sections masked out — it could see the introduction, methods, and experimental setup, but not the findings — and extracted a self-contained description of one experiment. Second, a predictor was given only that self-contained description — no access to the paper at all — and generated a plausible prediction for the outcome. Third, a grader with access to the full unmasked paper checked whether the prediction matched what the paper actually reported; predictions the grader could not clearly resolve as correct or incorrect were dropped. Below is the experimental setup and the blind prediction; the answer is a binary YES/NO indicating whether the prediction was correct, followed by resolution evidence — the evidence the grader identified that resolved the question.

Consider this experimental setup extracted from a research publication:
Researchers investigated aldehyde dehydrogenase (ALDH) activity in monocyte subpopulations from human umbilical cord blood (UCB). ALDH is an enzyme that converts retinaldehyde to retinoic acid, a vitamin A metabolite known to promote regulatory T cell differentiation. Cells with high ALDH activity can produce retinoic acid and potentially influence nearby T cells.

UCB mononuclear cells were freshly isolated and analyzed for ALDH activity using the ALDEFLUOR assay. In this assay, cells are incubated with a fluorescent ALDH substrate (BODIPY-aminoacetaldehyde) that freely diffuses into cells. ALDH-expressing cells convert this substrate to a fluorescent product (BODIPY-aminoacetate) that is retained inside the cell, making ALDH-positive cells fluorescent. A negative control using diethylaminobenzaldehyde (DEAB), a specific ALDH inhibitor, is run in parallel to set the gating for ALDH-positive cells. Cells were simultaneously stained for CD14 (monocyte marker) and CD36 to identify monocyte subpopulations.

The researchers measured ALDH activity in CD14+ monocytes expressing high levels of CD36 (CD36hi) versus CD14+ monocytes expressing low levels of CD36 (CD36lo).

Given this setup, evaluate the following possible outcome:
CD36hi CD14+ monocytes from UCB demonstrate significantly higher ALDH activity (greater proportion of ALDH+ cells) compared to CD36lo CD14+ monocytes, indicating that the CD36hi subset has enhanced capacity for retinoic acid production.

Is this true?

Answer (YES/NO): YES